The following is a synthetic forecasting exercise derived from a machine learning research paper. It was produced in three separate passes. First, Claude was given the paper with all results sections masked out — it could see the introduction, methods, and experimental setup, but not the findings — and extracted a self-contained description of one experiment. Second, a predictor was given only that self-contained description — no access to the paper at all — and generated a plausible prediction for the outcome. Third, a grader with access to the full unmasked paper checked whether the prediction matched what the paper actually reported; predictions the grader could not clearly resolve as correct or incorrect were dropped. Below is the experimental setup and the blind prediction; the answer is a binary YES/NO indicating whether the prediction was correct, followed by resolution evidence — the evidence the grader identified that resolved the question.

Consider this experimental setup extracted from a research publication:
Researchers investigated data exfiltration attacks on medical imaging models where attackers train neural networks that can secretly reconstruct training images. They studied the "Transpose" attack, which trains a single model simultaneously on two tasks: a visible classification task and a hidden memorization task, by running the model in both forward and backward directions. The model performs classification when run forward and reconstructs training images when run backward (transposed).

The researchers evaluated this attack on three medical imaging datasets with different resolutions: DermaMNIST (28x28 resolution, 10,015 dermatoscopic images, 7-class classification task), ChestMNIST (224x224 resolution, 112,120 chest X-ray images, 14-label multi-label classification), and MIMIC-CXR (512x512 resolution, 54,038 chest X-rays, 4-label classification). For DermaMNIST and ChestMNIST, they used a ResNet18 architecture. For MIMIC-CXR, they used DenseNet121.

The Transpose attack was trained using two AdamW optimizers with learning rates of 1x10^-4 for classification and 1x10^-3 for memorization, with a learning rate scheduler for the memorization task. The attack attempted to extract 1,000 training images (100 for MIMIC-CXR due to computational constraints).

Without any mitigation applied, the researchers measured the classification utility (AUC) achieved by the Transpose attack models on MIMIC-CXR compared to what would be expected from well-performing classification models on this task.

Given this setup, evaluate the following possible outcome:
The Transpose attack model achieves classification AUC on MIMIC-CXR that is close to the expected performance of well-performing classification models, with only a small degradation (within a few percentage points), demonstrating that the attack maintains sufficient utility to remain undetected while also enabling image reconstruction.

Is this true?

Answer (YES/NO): NO